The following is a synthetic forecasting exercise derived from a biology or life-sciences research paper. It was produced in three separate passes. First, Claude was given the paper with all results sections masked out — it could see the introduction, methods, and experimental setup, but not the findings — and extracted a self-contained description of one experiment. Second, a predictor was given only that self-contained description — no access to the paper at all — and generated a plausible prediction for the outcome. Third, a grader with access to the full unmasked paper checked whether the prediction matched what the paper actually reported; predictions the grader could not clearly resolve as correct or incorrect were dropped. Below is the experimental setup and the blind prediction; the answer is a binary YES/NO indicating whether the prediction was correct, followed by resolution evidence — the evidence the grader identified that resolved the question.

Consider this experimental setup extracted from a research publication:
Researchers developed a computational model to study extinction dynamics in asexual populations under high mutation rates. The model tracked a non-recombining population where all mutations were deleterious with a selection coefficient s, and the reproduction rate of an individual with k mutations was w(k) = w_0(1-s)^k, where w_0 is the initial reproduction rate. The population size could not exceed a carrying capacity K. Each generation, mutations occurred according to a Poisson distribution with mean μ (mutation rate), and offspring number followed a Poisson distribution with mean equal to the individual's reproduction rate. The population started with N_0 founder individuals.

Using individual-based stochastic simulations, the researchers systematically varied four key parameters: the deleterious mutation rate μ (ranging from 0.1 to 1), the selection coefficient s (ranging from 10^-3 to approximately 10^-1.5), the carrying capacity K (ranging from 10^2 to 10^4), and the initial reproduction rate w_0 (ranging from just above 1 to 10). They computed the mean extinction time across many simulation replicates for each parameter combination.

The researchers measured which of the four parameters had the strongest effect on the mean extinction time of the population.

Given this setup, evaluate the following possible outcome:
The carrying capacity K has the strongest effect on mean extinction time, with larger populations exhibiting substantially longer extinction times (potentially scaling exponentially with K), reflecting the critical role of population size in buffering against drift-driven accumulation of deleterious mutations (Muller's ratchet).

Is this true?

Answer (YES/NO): NO